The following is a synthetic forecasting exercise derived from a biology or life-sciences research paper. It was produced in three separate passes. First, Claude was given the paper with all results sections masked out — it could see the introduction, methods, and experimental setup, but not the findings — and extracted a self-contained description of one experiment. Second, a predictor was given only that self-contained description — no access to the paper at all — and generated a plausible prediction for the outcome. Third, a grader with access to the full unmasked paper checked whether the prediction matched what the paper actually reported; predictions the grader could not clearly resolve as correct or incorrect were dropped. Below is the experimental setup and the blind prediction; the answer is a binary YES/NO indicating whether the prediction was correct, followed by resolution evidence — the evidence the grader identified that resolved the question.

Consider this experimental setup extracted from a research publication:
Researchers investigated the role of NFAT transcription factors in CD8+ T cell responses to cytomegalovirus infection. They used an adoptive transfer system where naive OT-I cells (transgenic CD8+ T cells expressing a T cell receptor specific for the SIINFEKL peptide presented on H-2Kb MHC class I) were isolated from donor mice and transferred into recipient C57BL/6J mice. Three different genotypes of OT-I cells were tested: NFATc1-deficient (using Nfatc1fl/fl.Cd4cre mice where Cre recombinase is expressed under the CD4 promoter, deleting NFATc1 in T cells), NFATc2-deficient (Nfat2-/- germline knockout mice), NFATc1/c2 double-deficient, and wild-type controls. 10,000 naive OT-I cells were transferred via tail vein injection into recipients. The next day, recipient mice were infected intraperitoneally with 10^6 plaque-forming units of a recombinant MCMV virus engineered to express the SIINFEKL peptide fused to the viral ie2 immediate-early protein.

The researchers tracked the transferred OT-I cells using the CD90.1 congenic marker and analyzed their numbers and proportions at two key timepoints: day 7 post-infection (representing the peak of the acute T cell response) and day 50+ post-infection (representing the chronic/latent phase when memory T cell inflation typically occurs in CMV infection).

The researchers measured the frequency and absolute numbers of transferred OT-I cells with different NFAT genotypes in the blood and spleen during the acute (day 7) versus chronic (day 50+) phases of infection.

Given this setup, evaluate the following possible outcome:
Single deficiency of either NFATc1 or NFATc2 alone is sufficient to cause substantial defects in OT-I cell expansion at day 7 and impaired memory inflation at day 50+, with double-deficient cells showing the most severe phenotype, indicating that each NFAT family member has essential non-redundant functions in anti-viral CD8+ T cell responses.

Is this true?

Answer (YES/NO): NO